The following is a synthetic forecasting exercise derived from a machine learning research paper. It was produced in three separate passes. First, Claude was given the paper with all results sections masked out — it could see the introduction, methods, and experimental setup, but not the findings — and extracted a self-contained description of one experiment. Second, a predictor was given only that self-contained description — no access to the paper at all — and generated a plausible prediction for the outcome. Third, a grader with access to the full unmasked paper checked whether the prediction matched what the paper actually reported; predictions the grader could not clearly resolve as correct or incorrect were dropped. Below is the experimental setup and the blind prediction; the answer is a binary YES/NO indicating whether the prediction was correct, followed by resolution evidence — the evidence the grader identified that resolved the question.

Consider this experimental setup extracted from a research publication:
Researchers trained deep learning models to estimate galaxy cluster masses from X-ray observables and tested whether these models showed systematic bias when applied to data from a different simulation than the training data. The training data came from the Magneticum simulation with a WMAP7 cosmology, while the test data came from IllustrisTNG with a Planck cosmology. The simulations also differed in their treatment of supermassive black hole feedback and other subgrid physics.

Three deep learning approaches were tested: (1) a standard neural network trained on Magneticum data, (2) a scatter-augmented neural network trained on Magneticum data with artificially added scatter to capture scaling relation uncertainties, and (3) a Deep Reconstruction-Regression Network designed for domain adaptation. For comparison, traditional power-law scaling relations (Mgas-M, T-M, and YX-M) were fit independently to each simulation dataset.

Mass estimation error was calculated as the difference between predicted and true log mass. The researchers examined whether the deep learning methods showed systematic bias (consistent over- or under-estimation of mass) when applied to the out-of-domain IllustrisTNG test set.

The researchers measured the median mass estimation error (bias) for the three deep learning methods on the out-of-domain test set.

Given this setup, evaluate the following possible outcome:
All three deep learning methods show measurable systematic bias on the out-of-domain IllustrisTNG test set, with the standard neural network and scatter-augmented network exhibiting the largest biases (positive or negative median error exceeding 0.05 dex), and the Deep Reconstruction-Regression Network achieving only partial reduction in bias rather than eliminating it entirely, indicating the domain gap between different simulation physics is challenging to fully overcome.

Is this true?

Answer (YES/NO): NO